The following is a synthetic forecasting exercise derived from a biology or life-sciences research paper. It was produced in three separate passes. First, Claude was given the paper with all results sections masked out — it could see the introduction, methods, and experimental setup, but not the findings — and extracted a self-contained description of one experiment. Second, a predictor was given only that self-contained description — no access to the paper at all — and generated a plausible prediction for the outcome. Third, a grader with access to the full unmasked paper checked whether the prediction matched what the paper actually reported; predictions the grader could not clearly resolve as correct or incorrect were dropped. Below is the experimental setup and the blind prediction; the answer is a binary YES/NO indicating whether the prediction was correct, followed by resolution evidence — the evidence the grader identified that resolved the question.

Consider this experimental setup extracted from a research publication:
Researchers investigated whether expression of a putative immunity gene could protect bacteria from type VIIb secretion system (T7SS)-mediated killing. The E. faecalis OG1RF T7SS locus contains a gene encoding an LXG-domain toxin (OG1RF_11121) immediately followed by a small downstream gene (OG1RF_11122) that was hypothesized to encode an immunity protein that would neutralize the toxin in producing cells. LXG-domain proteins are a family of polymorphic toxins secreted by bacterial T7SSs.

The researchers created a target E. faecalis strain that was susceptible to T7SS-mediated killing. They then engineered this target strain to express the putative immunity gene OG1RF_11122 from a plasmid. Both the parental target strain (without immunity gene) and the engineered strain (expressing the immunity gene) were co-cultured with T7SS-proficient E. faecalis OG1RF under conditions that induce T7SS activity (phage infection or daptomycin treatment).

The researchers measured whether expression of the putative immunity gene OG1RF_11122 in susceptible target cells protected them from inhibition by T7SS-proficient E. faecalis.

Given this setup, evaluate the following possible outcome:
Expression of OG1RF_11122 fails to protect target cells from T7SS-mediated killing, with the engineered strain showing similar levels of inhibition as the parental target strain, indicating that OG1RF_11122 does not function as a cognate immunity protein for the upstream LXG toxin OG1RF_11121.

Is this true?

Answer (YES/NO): NO